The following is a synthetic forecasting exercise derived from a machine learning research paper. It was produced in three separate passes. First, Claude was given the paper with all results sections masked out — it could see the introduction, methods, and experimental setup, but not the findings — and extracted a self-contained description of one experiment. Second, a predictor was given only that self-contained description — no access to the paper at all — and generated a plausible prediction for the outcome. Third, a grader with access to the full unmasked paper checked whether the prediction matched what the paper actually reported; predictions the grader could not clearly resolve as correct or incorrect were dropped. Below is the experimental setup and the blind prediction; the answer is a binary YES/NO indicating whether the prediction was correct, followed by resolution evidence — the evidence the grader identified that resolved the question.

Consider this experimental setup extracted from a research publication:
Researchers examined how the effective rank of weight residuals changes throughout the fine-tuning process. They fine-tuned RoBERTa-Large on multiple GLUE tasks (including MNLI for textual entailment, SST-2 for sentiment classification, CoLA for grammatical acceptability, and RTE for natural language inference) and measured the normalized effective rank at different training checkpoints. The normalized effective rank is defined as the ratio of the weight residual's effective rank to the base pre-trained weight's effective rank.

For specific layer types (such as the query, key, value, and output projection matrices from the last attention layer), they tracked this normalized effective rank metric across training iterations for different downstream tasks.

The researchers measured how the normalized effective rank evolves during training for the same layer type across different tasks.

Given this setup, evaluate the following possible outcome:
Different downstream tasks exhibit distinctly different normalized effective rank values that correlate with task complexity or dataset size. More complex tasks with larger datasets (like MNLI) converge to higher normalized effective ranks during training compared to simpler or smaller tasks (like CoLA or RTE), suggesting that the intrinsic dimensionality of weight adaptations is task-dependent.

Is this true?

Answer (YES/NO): NO